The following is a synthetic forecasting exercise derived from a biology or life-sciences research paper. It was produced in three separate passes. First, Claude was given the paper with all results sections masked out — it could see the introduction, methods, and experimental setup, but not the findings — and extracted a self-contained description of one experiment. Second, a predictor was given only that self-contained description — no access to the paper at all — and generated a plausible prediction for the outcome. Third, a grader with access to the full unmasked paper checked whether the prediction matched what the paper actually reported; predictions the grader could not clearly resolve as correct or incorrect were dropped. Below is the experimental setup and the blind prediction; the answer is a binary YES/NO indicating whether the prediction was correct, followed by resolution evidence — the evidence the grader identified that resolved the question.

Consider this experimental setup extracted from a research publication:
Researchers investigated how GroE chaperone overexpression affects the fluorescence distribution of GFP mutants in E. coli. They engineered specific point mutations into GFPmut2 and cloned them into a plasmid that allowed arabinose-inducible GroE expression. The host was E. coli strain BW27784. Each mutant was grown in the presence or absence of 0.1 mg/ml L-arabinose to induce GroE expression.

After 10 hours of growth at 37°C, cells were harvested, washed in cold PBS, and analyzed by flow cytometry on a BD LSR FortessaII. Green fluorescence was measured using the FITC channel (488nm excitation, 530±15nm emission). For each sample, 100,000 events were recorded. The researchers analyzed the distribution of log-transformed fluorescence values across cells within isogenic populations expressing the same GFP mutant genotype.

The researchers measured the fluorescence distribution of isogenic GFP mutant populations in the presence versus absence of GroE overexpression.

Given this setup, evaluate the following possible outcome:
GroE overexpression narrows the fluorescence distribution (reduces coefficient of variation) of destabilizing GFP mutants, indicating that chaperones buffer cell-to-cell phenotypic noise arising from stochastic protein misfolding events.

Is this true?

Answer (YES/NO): NO